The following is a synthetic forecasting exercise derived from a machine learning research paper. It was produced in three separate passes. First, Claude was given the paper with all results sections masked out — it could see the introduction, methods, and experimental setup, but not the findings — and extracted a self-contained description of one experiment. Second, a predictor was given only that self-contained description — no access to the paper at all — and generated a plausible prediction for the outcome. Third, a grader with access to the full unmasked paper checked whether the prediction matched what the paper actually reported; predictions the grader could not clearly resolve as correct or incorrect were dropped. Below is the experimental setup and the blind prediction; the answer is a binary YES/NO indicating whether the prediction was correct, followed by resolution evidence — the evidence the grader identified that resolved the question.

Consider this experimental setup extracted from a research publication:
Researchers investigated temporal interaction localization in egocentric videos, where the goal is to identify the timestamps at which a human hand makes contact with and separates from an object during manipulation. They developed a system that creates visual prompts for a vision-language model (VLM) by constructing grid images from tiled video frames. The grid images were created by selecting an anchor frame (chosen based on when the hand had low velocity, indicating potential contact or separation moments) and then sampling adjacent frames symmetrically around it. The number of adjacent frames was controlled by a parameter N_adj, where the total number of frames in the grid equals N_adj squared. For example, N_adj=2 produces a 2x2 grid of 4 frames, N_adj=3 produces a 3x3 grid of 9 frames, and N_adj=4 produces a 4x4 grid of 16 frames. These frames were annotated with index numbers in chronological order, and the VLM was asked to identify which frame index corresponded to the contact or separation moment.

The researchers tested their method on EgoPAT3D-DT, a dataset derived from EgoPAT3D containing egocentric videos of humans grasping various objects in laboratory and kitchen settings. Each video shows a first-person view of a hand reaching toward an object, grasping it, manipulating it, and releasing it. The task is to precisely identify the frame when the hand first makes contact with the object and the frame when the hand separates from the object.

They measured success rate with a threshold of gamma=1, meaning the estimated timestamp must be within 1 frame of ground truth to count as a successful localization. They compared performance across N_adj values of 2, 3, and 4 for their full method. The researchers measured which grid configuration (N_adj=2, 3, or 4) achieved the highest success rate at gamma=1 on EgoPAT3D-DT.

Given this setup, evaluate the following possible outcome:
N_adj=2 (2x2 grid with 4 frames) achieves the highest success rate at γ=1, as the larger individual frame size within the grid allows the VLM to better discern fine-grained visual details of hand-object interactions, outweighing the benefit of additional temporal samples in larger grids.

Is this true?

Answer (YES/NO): YES